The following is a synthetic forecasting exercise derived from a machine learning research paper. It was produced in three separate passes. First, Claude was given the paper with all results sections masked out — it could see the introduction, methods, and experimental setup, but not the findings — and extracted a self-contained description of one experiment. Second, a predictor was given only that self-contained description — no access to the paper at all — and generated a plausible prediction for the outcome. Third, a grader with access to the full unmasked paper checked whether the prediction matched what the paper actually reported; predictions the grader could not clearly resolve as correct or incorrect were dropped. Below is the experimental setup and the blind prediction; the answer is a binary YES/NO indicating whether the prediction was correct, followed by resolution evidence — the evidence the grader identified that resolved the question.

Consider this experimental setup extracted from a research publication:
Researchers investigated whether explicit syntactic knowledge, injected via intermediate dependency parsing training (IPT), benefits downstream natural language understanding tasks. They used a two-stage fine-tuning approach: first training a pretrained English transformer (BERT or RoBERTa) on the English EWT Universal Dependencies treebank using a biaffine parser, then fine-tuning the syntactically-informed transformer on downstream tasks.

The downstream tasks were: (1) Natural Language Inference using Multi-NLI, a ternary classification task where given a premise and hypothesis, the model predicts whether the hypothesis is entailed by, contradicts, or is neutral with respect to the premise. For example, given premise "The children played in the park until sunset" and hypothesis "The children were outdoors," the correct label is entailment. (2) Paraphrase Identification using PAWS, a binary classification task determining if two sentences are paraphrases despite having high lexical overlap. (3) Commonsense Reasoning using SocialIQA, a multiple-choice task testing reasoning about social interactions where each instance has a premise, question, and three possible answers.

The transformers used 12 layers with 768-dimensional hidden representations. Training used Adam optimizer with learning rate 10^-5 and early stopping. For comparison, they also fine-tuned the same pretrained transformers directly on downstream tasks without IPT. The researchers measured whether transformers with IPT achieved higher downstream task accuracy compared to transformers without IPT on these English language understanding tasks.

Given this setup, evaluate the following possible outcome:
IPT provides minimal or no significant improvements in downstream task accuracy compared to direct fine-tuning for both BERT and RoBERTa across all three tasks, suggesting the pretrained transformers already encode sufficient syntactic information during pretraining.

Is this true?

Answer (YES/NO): YES